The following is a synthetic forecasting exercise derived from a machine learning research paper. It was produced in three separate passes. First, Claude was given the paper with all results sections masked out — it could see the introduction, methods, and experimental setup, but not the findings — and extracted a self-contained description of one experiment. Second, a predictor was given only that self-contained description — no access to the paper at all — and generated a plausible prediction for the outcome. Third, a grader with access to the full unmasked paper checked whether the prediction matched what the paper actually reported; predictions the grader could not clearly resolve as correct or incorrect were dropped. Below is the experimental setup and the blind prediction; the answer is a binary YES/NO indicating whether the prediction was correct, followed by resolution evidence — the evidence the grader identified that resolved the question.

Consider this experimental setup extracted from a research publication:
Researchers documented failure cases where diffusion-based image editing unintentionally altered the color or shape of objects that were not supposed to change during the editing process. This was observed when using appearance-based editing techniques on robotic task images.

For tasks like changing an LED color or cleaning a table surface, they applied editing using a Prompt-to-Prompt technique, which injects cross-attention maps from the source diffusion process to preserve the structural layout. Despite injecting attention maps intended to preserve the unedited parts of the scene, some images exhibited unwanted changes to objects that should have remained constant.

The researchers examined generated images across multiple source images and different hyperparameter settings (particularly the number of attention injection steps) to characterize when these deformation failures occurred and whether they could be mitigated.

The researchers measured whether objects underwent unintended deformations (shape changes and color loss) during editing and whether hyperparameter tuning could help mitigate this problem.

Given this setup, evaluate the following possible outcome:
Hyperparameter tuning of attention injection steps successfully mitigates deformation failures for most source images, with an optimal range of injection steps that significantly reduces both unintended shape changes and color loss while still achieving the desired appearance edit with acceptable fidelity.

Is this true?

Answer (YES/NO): NO